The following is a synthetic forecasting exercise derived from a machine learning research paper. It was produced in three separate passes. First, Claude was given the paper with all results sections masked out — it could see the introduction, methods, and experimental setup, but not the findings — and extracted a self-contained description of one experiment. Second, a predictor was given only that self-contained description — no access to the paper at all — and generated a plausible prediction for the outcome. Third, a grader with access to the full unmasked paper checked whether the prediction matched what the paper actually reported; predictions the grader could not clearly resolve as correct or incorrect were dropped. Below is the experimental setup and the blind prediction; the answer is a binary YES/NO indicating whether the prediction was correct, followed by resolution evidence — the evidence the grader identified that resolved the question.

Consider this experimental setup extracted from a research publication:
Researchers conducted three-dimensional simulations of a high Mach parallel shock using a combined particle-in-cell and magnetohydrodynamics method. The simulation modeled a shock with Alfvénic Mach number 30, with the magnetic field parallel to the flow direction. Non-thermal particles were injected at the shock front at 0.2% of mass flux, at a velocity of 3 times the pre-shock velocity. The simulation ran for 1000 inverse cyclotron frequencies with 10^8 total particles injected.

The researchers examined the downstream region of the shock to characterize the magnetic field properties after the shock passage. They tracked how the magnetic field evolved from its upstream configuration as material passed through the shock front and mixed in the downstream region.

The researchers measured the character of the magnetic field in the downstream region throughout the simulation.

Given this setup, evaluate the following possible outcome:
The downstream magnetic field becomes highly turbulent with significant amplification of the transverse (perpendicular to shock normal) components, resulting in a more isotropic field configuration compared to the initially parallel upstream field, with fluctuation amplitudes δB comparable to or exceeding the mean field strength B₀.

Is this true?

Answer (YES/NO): YES